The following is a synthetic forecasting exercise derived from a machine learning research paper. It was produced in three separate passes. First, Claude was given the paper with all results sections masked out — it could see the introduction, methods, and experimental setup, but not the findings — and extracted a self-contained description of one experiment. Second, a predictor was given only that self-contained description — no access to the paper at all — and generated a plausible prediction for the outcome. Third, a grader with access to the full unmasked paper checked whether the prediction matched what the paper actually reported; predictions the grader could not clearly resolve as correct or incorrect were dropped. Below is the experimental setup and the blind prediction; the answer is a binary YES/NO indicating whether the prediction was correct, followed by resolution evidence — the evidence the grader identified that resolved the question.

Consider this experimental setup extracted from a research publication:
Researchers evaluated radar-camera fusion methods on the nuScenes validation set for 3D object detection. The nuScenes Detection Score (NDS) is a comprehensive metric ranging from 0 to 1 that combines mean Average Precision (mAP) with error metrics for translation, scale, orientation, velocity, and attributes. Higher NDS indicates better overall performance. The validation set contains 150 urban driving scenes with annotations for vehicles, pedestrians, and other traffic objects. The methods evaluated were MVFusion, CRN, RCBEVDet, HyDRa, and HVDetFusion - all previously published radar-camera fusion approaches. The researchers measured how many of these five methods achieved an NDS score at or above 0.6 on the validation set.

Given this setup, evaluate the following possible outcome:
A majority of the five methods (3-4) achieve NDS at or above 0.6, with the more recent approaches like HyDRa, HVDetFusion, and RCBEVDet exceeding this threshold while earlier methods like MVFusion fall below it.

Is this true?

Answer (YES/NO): NO